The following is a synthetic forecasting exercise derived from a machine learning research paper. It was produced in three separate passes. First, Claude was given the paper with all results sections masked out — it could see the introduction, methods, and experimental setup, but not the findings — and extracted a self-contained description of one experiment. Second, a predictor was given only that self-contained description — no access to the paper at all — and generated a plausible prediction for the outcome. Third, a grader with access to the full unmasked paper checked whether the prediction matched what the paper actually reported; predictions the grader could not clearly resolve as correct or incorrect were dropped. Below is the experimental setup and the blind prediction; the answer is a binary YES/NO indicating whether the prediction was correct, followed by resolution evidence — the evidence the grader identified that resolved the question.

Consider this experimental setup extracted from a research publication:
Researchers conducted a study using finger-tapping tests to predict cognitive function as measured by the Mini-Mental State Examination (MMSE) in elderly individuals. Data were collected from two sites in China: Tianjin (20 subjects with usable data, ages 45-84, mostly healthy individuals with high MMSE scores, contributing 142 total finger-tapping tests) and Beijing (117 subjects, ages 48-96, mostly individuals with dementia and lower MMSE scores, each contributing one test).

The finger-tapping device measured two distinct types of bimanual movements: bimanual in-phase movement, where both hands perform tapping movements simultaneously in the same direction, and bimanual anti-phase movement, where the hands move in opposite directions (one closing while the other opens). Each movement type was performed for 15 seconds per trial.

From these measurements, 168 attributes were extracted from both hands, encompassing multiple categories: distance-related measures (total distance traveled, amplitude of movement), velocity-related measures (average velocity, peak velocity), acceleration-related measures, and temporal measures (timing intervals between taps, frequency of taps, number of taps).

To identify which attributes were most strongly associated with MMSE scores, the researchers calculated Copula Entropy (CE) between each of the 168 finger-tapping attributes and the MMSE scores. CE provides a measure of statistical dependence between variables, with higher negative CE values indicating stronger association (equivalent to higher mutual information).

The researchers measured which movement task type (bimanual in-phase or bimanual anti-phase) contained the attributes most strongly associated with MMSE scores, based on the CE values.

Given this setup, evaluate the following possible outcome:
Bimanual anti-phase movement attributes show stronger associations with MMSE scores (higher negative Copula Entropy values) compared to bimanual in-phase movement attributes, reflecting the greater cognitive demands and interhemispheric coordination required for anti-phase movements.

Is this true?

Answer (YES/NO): NO